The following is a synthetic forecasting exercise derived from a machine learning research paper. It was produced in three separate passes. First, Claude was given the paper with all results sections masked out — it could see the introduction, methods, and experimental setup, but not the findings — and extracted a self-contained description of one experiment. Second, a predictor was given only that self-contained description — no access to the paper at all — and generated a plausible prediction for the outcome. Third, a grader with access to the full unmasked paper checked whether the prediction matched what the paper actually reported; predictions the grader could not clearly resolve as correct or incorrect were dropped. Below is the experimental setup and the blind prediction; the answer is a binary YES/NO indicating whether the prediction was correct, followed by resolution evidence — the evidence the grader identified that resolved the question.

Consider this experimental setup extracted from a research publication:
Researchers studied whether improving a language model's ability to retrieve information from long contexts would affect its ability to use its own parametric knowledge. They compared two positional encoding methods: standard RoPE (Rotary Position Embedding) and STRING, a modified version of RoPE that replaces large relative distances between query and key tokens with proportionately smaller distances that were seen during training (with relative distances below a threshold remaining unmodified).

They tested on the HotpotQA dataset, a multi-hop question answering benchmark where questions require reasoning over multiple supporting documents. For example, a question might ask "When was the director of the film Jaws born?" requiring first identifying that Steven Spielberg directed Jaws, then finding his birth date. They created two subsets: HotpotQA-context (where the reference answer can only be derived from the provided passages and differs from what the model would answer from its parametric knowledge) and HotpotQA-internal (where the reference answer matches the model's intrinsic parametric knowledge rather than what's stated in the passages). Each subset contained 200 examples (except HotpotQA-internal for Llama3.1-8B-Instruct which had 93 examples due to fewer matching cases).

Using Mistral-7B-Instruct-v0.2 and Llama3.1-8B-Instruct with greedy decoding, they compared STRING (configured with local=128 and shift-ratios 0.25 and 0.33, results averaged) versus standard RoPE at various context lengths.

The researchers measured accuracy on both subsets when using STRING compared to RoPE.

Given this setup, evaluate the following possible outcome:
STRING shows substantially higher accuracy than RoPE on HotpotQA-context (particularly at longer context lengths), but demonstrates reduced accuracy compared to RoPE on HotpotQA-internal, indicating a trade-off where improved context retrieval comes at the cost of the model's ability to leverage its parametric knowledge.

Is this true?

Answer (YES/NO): YES